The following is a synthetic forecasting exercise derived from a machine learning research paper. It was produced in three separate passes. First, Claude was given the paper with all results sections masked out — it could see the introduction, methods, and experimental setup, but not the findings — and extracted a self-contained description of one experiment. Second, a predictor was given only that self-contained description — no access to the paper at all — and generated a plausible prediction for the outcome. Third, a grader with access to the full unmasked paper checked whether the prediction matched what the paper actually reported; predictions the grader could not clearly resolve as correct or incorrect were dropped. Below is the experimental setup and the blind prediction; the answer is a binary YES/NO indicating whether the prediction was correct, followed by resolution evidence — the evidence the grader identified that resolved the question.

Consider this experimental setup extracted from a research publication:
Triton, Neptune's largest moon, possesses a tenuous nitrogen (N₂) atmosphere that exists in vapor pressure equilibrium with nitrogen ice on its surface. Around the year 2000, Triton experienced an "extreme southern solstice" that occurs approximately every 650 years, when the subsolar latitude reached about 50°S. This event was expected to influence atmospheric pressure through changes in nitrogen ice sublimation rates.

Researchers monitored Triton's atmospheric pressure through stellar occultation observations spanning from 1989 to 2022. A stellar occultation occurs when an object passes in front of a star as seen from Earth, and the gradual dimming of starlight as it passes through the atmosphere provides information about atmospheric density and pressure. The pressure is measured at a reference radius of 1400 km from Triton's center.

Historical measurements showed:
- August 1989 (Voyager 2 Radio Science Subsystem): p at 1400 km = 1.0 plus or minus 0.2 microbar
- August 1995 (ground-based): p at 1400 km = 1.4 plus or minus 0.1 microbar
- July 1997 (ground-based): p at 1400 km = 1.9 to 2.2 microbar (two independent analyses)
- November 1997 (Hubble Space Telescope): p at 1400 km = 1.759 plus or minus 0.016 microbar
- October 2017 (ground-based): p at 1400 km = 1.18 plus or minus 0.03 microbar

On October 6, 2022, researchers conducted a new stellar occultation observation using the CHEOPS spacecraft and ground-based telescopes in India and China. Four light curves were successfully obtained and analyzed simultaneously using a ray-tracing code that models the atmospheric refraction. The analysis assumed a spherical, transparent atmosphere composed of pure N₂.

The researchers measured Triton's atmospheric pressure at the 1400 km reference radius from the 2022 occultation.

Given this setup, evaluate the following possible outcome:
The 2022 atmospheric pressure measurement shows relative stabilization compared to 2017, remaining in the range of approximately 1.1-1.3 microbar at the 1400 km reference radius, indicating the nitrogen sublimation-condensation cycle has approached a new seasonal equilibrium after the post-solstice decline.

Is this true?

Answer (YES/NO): YES